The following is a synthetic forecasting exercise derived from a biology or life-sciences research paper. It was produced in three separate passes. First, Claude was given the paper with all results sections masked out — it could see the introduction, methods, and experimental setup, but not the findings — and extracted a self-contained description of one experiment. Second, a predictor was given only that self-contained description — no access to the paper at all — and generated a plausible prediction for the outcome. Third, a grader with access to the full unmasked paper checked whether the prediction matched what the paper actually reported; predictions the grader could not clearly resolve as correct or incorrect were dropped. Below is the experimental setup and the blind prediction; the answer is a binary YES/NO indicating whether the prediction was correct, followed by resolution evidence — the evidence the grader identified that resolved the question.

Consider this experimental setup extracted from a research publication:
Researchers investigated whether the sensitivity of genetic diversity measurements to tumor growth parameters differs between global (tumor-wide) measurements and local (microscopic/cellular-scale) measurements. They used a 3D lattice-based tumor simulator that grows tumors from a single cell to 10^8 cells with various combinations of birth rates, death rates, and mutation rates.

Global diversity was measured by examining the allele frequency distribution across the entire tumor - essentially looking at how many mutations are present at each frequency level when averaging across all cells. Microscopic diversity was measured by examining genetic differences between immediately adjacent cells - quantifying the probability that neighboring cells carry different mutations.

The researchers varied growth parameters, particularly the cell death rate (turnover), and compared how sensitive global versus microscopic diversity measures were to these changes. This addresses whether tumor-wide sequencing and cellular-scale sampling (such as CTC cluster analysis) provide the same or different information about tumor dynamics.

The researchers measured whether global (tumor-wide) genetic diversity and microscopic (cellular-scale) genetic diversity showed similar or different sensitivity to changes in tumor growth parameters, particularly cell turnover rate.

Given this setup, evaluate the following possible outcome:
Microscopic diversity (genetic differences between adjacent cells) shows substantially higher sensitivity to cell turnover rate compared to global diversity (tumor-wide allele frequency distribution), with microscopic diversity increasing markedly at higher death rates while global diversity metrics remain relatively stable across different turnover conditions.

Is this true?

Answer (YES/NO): YES